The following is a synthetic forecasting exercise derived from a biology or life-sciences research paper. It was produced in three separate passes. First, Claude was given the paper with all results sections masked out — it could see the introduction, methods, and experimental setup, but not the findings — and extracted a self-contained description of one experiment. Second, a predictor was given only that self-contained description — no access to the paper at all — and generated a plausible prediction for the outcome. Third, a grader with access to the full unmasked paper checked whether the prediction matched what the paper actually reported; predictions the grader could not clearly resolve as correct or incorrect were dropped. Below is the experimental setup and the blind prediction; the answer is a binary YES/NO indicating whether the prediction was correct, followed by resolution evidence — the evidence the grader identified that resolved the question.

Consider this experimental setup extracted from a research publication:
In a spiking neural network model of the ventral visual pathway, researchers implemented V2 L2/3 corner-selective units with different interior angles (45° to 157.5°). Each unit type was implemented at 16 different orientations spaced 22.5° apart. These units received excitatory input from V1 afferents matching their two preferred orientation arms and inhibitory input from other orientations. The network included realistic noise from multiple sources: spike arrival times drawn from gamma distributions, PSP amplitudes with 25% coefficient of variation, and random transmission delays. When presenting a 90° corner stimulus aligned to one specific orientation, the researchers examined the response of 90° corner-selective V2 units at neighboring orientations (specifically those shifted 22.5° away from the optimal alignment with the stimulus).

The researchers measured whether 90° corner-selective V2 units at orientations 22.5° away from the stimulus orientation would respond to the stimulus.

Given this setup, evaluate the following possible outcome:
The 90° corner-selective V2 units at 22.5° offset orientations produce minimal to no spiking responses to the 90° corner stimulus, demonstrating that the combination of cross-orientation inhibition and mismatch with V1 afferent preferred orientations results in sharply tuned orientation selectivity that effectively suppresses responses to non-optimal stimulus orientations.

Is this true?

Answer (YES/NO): NO